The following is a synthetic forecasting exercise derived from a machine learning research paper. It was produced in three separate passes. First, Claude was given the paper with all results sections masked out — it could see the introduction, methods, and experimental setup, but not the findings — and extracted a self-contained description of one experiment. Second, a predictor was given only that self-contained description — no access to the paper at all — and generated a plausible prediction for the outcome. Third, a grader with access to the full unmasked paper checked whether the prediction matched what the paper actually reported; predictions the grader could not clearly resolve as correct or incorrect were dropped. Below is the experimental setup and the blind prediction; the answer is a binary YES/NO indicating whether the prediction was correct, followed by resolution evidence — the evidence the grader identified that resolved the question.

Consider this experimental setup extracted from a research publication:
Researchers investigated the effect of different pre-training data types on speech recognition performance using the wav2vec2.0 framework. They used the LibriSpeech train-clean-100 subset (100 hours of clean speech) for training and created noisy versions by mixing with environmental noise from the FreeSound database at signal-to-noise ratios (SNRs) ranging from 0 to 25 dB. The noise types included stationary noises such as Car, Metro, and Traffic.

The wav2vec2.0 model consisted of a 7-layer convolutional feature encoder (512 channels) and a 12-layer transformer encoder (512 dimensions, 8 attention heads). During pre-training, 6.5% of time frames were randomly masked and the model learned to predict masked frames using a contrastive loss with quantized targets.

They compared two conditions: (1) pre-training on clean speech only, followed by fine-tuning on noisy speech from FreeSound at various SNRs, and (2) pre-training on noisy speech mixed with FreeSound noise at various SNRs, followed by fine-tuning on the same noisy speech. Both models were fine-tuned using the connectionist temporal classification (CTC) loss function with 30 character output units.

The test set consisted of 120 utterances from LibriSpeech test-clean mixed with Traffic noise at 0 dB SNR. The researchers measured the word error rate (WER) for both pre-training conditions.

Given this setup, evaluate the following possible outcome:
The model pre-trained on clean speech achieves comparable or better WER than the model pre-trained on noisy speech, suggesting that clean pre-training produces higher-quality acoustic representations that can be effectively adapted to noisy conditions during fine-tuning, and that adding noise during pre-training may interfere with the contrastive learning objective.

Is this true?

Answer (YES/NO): NO